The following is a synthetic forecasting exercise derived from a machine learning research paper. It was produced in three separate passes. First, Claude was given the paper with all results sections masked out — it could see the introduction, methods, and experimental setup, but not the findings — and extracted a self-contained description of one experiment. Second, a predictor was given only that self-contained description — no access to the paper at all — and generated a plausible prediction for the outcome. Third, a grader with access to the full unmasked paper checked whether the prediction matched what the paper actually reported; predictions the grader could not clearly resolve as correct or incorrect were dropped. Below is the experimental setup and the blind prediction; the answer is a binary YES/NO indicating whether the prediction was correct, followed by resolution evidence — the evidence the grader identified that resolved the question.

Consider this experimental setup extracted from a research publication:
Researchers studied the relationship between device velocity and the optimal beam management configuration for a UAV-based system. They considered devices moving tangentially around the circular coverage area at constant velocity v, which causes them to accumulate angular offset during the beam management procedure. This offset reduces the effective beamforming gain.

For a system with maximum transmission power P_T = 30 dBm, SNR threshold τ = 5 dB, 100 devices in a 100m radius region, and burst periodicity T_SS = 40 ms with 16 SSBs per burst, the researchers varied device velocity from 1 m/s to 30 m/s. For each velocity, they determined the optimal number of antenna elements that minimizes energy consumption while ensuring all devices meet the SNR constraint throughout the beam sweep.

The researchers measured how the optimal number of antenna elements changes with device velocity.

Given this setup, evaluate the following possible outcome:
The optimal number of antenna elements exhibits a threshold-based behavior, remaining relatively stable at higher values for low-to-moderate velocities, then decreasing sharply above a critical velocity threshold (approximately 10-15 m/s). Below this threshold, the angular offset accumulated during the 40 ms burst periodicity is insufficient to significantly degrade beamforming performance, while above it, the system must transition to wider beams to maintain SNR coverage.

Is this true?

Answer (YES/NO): NO